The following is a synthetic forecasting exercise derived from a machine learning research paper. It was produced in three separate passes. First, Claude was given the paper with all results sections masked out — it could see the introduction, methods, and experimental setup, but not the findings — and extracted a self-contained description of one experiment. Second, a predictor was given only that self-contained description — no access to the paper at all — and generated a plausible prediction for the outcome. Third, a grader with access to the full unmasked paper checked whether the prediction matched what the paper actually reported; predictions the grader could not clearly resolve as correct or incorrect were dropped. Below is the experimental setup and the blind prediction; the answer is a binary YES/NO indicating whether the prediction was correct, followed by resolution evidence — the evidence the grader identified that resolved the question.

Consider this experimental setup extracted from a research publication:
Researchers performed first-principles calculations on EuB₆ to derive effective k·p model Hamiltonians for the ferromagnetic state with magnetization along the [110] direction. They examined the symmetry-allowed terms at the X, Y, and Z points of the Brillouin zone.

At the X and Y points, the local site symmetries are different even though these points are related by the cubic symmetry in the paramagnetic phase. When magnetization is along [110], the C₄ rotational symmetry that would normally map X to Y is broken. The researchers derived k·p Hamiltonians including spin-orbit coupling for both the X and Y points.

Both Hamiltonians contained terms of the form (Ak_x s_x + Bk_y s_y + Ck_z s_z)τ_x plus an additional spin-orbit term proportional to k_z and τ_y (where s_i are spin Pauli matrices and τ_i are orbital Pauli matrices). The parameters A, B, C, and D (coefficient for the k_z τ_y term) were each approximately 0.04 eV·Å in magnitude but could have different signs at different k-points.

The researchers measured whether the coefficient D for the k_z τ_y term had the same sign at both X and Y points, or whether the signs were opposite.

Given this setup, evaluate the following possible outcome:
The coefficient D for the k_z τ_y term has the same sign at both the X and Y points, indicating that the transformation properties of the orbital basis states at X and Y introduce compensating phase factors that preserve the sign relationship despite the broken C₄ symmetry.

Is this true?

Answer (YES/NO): NO